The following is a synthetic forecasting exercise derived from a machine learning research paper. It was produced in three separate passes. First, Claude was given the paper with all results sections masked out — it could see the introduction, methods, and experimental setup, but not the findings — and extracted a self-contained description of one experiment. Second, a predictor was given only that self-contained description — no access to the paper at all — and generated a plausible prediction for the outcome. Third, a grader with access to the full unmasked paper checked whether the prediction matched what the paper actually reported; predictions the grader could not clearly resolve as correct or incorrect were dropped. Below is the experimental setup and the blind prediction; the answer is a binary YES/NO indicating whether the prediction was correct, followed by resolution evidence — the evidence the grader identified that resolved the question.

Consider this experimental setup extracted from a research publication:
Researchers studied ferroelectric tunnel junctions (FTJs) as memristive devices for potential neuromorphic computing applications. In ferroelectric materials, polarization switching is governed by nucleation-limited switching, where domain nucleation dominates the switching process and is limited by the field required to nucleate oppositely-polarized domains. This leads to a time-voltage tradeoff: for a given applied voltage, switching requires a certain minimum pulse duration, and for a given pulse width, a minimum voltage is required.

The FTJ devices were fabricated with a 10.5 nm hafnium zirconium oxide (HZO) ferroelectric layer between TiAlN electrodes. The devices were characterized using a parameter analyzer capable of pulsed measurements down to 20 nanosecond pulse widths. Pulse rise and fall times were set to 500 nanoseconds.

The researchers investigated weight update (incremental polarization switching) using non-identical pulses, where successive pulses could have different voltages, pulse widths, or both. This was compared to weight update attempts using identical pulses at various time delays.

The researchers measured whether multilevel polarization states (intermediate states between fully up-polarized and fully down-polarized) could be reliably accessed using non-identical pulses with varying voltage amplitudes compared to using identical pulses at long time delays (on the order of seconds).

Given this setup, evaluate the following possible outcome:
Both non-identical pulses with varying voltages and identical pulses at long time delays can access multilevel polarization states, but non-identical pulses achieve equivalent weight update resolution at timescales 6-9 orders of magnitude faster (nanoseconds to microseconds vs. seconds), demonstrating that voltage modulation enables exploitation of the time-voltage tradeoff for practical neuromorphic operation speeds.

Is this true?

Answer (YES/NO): NO